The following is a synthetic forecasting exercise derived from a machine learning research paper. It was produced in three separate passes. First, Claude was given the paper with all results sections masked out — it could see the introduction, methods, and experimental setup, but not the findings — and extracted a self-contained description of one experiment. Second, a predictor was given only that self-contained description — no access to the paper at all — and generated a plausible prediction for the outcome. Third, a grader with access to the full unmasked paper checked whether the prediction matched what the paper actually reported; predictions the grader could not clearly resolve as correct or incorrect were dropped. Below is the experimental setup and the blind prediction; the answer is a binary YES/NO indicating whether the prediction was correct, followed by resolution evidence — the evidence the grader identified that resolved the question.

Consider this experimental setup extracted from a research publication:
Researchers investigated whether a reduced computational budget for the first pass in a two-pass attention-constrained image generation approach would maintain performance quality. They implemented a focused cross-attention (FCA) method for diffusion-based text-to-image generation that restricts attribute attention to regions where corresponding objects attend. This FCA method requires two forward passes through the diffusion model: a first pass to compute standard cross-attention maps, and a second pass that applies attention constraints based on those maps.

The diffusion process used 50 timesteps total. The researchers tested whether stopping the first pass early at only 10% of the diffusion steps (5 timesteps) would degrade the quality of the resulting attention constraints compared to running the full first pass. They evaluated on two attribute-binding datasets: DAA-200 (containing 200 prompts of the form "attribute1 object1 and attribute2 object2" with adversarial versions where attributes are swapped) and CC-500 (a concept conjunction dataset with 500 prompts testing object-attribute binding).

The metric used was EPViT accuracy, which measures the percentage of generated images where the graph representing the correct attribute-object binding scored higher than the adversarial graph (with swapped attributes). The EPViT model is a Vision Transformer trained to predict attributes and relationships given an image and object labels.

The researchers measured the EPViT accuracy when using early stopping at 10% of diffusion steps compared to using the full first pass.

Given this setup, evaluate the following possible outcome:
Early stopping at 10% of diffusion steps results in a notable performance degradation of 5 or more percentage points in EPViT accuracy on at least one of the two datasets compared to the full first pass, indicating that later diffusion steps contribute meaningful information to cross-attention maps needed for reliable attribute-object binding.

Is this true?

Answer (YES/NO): NO